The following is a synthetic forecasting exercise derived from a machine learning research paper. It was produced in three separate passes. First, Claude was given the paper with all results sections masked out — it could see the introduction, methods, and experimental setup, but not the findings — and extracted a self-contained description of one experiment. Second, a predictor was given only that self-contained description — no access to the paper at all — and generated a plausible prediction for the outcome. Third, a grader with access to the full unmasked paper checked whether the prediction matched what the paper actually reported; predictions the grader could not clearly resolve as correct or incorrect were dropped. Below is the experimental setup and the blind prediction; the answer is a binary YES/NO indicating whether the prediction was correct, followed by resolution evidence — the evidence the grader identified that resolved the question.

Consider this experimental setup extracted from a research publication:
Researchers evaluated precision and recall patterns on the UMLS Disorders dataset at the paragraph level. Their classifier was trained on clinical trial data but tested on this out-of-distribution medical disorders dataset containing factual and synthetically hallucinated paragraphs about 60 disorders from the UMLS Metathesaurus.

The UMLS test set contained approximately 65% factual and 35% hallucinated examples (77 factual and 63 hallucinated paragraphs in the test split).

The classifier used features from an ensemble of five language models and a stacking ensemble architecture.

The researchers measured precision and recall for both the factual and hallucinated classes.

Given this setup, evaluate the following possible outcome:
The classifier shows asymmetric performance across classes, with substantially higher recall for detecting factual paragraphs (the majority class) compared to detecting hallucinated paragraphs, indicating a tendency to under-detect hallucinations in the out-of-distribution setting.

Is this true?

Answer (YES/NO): NO